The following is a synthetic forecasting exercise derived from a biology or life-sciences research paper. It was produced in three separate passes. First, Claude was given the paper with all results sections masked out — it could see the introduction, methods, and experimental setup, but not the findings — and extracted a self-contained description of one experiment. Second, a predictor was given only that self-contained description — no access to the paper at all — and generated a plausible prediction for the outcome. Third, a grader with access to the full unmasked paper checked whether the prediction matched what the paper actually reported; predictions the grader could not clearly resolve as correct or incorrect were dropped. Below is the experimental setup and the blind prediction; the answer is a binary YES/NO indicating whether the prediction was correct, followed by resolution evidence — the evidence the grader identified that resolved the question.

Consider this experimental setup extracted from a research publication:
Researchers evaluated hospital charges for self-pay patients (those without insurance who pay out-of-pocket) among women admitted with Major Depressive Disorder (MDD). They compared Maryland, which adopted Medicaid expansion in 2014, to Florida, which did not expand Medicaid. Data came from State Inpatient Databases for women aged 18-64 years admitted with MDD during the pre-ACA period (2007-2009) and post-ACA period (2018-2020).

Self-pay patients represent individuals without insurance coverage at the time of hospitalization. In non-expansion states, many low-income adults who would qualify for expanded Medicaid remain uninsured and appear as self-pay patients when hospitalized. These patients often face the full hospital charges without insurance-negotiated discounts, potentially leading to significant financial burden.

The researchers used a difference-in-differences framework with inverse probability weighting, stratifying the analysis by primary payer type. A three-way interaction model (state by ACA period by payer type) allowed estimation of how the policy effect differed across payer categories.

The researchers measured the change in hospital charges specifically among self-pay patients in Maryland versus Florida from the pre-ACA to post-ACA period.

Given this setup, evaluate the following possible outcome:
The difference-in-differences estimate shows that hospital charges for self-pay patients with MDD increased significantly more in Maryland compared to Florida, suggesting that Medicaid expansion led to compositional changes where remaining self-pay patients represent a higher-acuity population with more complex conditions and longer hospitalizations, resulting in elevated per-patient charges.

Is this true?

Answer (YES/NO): NO